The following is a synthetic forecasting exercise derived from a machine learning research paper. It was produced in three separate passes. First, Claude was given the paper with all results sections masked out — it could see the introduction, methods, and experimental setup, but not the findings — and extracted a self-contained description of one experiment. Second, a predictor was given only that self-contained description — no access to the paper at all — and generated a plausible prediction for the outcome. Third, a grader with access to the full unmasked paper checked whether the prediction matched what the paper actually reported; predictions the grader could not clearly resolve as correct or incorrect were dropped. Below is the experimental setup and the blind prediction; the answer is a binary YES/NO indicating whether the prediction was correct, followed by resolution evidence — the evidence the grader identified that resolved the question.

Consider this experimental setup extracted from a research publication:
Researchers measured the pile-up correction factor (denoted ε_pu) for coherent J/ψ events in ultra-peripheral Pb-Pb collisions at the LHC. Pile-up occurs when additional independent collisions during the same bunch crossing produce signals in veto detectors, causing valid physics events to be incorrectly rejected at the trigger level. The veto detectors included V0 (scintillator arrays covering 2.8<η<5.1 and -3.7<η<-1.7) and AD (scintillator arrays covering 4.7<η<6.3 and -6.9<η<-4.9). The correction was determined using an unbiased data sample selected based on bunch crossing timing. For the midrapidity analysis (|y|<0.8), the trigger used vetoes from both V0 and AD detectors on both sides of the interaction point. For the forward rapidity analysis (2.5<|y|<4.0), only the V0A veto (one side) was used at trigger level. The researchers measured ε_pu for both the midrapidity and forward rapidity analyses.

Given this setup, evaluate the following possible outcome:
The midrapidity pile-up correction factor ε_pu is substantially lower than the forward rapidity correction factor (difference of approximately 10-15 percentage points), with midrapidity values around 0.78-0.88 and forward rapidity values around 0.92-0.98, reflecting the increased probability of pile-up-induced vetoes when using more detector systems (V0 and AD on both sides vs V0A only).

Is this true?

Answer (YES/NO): NO